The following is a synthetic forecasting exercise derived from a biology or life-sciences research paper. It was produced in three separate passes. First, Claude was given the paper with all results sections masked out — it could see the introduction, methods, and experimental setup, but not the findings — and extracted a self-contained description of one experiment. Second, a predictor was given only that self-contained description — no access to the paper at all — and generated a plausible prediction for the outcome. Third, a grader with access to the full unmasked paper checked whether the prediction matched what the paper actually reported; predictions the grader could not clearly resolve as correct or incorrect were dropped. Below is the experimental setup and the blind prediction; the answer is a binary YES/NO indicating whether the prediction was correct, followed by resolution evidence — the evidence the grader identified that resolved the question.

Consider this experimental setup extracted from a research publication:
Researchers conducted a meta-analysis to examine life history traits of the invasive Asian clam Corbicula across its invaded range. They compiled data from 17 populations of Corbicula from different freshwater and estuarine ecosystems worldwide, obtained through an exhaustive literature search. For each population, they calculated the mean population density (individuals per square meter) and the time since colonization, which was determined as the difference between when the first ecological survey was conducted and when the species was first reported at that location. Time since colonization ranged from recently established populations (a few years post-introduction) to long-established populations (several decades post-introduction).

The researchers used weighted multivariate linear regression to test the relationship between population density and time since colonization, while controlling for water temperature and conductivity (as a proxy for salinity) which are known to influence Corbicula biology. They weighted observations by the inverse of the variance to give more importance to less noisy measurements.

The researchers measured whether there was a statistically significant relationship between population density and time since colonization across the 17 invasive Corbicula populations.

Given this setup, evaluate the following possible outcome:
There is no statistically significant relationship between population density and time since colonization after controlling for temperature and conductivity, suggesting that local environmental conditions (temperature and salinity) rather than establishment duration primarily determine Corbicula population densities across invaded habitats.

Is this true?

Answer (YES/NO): NO